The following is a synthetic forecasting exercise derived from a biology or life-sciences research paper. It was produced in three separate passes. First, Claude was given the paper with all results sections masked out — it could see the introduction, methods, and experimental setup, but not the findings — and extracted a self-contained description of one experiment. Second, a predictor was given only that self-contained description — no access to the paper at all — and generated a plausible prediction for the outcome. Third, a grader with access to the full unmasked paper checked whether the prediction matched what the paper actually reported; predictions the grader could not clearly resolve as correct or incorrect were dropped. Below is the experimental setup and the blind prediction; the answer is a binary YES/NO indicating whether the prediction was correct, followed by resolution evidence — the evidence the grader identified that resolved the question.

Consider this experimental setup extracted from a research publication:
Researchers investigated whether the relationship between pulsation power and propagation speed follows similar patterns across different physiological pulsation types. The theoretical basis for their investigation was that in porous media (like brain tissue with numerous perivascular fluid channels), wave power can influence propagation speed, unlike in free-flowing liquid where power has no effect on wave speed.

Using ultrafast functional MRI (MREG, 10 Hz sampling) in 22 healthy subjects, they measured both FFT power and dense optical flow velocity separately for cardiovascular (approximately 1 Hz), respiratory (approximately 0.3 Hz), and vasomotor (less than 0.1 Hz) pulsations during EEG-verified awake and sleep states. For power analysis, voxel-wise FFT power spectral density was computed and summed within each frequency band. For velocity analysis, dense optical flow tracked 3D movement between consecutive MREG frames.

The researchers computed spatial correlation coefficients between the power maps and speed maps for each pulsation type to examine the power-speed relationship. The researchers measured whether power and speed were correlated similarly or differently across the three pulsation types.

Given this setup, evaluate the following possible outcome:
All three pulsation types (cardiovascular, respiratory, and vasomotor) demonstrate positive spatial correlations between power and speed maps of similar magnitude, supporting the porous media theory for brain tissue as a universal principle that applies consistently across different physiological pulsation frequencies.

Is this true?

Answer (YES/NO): NO